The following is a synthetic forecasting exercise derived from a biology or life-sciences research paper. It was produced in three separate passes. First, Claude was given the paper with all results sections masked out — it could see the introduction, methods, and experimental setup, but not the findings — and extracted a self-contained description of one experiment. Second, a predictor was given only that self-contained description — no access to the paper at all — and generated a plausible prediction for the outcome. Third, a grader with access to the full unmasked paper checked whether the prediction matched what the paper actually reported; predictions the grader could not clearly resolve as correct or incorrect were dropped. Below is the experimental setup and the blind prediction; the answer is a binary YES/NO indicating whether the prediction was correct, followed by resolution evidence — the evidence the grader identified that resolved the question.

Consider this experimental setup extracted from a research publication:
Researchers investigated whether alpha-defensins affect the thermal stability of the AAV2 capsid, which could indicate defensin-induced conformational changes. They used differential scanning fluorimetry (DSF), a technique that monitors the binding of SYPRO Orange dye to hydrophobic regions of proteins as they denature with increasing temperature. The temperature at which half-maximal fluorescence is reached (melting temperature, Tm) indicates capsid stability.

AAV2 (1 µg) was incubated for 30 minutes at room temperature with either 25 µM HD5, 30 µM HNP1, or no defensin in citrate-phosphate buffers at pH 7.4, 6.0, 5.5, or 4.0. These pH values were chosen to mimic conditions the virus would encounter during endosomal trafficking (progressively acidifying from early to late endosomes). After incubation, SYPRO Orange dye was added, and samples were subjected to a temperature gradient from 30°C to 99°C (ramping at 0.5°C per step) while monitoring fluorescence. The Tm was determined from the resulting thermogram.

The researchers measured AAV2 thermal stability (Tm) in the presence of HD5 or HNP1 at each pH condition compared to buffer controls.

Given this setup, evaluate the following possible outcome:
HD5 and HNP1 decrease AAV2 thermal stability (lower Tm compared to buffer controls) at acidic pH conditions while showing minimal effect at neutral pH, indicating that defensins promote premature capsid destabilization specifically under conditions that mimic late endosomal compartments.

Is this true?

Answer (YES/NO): NO